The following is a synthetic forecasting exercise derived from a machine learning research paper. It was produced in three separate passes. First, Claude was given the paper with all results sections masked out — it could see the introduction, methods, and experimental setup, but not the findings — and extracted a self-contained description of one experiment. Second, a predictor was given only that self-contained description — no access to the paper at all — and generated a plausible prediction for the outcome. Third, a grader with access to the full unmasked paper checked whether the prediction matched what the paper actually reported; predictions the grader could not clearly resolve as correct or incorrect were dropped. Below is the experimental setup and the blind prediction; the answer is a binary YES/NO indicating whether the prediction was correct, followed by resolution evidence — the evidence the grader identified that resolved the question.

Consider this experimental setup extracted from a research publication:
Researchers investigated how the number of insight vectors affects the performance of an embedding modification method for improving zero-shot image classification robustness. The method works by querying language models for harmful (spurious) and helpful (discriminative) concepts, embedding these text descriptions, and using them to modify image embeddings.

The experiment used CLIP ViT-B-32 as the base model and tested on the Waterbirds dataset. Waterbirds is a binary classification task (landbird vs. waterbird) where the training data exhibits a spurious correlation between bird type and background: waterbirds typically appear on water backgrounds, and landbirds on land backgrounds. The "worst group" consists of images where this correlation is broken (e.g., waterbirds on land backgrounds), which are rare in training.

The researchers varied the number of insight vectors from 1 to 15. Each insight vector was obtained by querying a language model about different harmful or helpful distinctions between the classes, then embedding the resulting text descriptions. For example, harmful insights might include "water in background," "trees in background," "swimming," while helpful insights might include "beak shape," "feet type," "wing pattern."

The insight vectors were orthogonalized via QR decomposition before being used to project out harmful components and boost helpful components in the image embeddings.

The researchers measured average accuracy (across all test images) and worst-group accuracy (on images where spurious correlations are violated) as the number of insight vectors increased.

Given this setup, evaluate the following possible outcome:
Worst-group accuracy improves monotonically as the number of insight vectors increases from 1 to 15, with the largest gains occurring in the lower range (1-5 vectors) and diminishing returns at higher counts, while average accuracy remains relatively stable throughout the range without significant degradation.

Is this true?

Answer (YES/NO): NO